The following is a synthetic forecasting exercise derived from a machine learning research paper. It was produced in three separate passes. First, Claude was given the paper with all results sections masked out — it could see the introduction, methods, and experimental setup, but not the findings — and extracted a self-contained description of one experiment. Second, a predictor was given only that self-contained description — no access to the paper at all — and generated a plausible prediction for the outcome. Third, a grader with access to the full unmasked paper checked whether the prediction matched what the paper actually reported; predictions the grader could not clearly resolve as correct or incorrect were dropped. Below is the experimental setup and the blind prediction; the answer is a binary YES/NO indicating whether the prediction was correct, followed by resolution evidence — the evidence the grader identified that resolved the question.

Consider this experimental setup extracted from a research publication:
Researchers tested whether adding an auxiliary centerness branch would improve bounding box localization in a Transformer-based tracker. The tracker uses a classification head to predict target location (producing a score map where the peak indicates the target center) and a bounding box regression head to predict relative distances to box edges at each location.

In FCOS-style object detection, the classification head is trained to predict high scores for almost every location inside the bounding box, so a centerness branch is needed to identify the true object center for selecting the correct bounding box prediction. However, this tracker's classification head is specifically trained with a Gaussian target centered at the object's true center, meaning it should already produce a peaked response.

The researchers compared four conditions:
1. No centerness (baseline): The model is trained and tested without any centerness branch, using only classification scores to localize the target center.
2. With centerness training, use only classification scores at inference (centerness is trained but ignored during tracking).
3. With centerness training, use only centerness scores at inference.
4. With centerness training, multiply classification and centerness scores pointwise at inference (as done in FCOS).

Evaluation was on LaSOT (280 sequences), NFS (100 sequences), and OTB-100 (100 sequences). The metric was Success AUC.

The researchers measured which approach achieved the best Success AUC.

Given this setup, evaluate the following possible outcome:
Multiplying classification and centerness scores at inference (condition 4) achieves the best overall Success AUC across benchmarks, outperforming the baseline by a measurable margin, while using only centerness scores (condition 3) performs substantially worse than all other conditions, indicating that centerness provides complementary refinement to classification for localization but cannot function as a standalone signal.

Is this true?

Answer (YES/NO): NO